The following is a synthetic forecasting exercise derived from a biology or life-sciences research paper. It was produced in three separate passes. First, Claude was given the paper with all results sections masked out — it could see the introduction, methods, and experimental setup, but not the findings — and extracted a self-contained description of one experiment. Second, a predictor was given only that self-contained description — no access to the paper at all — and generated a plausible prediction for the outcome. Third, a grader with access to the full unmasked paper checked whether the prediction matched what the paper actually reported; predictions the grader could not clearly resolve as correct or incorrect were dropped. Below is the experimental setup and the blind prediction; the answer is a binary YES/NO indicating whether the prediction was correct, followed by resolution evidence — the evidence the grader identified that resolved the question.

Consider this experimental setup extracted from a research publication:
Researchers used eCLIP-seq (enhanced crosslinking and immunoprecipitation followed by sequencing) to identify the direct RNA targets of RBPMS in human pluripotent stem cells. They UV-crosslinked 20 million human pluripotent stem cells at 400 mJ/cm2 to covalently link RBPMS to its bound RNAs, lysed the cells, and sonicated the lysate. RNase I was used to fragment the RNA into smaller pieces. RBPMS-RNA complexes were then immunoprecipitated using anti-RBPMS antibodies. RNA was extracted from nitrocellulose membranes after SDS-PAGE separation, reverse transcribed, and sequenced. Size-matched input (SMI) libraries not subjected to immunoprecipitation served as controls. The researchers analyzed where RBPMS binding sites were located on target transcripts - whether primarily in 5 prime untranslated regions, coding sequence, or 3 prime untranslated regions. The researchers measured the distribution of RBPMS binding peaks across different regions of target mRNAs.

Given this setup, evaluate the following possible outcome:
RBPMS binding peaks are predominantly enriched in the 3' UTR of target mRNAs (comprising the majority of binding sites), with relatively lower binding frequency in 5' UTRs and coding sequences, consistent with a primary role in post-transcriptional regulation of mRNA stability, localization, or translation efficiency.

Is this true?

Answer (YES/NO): YES